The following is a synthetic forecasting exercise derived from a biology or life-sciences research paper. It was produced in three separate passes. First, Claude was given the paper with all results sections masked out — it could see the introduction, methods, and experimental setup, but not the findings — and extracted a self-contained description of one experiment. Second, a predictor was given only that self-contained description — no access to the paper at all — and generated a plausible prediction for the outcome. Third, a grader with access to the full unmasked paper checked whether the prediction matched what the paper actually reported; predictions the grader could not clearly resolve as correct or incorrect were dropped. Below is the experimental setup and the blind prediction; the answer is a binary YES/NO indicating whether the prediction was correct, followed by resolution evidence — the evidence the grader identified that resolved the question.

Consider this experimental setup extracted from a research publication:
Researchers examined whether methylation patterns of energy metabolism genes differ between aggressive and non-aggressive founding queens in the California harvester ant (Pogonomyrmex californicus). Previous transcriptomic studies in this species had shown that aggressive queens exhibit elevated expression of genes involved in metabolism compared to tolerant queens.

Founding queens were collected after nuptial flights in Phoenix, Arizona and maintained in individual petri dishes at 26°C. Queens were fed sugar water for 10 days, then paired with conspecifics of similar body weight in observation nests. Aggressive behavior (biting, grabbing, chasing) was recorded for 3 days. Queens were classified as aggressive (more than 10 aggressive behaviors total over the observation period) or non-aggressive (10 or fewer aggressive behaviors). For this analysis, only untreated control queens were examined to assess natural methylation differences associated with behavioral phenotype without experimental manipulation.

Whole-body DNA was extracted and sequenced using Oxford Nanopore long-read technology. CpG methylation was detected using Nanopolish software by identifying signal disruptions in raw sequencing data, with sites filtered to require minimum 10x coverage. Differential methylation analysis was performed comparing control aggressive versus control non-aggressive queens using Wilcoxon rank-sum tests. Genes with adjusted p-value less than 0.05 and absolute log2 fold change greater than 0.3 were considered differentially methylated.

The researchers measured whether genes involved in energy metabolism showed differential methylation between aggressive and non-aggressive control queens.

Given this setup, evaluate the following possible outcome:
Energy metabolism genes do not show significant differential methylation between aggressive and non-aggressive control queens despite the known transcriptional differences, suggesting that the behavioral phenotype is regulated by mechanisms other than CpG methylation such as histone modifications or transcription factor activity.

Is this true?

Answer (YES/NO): NO